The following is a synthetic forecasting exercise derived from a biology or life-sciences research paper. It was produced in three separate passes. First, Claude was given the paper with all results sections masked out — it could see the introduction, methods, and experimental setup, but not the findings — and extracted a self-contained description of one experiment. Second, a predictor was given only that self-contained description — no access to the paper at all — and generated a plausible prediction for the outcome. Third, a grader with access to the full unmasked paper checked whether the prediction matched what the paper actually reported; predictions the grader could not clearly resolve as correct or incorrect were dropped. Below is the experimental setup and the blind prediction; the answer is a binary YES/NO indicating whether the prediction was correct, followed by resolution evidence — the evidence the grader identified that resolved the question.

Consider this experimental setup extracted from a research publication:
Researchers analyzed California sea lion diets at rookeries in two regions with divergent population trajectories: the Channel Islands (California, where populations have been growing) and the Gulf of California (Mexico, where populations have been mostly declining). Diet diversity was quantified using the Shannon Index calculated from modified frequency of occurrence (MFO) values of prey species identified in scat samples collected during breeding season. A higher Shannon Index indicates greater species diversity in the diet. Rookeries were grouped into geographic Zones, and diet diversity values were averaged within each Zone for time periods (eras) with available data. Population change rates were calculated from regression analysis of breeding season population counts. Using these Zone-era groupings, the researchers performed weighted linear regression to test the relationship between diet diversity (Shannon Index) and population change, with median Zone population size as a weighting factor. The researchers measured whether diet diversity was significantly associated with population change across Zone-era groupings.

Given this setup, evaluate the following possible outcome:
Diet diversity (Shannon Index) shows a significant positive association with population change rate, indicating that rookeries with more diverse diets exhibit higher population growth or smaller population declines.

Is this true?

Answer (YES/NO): NO